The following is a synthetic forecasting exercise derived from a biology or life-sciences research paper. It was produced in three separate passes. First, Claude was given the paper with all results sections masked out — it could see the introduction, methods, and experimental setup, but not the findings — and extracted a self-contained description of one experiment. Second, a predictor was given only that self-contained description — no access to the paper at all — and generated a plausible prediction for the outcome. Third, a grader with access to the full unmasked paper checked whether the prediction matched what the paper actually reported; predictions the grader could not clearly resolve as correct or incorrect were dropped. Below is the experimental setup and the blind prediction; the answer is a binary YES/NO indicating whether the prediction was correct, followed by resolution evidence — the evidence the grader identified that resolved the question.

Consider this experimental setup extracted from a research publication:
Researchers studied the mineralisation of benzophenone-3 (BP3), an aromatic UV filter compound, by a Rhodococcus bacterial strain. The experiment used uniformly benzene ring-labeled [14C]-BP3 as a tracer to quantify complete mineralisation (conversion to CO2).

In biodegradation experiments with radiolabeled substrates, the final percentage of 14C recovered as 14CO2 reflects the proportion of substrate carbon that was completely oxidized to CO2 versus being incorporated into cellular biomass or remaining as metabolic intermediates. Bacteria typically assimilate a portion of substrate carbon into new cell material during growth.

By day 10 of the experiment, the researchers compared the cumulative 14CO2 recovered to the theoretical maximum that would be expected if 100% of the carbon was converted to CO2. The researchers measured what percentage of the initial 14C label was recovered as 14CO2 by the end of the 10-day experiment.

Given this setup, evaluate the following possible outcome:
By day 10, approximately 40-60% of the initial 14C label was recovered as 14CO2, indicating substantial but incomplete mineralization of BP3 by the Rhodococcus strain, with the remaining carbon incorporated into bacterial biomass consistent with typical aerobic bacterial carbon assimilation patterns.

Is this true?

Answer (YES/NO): YES